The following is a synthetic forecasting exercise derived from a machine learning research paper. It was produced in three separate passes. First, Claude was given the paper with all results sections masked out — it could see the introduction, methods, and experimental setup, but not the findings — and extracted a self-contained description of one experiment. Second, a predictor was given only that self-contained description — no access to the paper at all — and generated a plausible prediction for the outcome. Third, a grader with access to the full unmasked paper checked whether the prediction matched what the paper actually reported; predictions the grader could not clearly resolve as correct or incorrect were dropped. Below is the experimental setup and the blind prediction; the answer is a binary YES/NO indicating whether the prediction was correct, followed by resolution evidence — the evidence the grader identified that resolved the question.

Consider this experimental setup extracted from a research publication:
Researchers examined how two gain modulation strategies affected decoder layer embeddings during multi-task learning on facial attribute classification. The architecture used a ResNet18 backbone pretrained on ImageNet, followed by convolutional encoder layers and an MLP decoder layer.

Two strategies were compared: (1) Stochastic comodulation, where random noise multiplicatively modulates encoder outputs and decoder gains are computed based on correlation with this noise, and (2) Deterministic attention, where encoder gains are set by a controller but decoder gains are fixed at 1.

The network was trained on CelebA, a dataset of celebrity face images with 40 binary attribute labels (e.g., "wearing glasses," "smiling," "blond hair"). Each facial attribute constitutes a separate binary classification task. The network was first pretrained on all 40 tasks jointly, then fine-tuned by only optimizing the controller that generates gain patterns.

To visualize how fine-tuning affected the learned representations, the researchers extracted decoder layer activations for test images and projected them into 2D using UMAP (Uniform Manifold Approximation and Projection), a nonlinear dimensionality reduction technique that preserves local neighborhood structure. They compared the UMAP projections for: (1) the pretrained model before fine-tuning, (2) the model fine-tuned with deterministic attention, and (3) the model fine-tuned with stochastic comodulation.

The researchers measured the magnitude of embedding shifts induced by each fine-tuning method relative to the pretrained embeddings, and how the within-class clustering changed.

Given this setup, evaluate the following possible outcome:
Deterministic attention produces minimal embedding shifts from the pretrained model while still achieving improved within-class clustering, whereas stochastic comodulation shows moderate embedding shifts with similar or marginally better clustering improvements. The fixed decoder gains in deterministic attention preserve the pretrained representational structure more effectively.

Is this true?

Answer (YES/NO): NO